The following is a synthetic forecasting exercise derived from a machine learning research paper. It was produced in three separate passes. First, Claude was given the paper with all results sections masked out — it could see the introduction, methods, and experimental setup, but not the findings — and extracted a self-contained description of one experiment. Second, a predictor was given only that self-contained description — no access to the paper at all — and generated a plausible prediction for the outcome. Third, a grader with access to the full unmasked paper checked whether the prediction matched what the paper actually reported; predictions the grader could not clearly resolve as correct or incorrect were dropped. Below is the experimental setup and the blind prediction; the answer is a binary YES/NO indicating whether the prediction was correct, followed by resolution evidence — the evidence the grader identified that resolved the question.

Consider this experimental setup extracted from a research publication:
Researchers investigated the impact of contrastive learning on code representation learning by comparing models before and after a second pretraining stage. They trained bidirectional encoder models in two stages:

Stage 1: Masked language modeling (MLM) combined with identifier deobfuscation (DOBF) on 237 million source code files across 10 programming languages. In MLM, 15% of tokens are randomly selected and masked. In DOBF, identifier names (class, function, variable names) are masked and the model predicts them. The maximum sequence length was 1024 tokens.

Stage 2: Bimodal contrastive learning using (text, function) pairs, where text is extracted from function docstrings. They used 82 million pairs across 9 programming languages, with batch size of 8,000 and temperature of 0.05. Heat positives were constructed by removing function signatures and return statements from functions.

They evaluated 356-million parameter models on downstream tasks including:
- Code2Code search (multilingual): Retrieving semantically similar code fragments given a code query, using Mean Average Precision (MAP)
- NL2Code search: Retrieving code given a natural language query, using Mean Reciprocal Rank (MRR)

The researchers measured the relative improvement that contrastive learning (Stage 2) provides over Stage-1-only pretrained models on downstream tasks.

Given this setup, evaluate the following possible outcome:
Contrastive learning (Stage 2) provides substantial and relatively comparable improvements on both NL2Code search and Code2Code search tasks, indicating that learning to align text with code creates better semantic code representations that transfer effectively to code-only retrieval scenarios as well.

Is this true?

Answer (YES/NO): NO